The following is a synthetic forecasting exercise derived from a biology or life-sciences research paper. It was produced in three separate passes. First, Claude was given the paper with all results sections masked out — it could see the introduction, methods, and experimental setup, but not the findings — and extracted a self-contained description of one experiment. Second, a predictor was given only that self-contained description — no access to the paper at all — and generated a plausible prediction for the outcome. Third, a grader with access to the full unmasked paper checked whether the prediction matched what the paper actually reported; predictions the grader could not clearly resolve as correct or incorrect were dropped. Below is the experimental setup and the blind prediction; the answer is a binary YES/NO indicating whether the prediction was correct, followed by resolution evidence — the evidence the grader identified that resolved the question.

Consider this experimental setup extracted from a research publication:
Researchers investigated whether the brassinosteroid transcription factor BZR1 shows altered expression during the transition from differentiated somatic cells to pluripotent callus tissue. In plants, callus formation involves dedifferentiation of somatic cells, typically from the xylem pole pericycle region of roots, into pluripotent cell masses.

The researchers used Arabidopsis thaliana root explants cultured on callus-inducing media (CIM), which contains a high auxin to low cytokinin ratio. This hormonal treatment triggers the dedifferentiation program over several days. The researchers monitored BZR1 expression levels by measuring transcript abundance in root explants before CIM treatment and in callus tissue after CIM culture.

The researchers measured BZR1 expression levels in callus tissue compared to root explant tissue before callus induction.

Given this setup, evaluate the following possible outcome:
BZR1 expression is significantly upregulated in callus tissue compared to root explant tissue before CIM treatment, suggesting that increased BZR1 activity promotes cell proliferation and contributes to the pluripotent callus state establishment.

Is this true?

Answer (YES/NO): YES